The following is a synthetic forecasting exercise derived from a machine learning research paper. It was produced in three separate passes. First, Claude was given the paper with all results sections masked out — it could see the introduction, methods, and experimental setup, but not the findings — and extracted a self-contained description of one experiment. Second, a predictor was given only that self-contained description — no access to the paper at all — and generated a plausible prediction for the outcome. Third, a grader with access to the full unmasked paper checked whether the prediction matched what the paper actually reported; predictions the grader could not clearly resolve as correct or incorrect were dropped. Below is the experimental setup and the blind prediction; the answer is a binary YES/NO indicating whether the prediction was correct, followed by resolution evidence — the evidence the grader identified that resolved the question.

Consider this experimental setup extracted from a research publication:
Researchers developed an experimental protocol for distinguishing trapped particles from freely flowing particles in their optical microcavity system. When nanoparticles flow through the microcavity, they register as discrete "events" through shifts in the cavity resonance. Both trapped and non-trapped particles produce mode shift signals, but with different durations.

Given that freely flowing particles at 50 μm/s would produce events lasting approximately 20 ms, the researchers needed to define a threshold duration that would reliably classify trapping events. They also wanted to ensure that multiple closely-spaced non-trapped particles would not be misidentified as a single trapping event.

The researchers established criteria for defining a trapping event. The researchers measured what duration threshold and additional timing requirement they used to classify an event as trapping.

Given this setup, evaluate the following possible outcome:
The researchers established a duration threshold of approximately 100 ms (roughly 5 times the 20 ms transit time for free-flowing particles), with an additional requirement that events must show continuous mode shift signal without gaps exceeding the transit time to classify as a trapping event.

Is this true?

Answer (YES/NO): NO